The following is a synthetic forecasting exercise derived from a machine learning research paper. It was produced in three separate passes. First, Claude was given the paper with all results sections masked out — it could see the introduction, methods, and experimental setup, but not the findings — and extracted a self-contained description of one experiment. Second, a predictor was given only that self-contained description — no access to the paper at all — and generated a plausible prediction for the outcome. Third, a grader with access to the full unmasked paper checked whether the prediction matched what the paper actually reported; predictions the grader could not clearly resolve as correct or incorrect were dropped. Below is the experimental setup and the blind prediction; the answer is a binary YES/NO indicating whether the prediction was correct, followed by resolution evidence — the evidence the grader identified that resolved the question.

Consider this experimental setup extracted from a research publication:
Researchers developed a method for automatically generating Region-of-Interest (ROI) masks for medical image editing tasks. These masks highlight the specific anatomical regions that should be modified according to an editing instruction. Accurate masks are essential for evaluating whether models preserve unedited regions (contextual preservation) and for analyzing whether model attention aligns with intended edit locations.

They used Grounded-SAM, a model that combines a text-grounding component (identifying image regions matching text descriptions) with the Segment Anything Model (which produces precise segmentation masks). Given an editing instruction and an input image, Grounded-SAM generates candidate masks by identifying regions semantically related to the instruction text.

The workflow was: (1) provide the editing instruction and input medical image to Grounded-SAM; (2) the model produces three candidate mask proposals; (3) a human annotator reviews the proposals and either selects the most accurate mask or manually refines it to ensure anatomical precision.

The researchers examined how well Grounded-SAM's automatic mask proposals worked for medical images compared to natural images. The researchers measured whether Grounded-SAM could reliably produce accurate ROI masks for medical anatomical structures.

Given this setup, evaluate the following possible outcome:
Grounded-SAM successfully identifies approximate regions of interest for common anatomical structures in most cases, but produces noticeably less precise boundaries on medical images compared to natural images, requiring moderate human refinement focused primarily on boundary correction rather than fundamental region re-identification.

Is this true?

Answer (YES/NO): NO